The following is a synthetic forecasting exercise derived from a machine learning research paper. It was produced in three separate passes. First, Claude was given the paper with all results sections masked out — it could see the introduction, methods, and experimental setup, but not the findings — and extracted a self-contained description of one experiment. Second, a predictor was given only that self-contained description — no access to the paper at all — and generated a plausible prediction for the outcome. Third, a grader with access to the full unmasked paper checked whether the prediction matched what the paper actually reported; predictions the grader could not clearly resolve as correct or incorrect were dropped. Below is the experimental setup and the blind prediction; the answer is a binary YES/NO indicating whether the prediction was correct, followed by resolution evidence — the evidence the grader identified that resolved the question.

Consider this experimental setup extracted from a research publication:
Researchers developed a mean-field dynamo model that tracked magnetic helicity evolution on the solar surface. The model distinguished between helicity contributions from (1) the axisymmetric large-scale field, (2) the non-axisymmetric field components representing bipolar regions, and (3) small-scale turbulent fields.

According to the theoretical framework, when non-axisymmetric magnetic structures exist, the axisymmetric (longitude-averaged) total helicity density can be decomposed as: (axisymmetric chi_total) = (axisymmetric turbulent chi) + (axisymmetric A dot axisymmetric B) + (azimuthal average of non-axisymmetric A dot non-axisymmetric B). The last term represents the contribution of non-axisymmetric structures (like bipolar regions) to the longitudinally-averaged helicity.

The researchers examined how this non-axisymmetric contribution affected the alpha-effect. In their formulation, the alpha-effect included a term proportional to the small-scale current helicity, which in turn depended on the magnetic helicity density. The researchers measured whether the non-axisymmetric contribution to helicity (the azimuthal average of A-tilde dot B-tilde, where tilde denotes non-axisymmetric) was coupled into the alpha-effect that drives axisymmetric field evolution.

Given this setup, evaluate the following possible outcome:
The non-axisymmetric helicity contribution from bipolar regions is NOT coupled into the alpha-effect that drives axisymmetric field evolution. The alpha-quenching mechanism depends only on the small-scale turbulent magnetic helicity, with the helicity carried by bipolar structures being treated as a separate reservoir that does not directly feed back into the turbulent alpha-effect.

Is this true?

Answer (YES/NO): NO